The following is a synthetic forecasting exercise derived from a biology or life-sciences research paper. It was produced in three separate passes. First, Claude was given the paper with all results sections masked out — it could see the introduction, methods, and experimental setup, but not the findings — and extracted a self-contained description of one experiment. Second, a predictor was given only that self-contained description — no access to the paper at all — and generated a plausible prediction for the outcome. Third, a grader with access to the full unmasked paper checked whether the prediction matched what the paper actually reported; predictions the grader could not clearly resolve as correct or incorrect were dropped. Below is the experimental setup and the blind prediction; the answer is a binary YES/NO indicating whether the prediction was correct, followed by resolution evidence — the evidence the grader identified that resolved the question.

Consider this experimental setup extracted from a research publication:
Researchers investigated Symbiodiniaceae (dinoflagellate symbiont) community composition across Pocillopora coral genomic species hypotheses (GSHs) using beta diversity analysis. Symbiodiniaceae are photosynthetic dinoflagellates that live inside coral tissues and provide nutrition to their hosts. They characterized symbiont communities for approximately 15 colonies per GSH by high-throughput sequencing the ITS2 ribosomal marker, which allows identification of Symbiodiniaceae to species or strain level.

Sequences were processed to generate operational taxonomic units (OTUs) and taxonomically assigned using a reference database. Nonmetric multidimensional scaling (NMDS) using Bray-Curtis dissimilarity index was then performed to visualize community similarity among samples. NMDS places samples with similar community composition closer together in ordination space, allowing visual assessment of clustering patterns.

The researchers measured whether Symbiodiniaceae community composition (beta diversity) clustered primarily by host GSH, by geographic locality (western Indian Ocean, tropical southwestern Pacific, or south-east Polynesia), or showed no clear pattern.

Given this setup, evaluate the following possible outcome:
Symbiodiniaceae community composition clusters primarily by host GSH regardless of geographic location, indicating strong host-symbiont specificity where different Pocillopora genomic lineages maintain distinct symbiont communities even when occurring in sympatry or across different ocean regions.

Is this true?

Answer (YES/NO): NO